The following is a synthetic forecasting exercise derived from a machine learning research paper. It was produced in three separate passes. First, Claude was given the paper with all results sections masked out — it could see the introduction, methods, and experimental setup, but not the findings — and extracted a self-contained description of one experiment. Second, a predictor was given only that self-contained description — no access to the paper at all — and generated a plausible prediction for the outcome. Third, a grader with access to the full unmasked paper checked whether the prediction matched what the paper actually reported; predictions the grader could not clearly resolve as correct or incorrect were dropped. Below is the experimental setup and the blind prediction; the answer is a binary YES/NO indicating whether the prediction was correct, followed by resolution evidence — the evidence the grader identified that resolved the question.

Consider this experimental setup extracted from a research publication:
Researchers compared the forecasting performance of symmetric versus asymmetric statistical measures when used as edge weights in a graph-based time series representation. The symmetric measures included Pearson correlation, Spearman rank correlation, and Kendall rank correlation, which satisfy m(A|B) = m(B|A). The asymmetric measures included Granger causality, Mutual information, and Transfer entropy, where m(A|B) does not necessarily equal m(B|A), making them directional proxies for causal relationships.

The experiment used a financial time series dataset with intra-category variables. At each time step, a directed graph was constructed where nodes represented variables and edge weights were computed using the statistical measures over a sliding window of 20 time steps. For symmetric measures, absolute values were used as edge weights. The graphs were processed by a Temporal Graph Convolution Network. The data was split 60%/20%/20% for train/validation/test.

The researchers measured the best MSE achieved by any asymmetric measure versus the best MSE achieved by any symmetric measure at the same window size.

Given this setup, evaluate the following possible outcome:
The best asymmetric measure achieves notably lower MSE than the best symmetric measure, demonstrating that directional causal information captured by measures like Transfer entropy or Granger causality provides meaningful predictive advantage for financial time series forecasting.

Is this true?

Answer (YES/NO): NO